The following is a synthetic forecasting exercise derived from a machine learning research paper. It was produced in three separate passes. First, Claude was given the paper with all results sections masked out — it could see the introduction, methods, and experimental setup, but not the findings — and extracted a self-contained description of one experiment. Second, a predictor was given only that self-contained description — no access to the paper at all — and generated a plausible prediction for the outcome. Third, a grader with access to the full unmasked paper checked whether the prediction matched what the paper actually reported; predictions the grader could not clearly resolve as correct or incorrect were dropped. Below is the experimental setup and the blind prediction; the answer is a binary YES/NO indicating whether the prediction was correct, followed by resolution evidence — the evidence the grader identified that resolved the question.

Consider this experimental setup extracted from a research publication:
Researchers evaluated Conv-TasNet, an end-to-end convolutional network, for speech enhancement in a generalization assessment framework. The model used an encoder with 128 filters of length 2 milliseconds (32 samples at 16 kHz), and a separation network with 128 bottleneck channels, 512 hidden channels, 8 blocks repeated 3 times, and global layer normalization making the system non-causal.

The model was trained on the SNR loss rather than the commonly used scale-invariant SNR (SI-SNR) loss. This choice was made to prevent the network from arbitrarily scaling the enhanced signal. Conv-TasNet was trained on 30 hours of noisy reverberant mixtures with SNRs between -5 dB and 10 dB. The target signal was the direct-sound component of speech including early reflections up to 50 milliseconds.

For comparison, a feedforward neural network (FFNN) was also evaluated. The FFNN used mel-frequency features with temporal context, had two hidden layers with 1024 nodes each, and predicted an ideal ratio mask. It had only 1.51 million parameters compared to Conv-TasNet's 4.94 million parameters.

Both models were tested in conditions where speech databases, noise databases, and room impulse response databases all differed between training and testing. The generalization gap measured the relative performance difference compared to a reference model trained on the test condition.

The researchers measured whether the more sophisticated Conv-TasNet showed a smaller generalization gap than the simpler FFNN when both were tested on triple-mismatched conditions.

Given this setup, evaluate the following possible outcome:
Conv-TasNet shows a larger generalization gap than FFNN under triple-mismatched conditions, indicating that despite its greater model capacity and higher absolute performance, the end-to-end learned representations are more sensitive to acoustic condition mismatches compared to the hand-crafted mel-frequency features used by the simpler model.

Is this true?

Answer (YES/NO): YES